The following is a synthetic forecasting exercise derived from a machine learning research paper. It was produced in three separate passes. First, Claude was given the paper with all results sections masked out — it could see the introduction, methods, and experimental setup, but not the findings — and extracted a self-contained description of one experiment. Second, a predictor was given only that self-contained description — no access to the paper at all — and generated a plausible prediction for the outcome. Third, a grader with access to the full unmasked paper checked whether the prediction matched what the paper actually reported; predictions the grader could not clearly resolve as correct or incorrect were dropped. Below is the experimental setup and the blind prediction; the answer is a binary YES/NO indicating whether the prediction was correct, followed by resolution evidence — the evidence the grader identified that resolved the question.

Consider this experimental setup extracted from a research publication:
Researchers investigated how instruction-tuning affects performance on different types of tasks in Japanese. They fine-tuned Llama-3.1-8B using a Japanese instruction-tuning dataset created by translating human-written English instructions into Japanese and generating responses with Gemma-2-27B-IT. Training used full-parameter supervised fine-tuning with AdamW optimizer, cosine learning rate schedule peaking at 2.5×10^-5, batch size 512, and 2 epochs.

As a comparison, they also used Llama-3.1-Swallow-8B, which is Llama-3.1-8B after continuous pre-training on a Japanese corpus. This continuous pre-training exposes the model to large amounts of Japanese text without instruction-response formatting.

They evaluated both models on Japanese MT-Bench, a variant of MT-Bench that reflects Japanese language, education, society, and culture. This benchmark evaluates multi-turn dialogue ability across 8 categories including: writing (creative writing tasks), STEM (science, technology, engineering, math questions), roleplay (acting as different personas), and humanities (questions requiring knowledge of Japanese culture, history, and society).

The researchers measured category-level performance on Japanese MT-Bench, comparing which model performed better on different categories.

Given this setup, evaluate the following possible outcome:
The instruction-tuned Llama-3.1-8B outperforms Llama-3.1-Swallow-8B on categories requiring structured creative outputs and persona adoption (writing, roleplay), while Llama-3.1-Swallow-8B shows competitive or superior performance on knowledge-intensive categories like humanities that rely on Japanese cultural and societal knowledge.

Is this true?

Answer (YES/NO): YES